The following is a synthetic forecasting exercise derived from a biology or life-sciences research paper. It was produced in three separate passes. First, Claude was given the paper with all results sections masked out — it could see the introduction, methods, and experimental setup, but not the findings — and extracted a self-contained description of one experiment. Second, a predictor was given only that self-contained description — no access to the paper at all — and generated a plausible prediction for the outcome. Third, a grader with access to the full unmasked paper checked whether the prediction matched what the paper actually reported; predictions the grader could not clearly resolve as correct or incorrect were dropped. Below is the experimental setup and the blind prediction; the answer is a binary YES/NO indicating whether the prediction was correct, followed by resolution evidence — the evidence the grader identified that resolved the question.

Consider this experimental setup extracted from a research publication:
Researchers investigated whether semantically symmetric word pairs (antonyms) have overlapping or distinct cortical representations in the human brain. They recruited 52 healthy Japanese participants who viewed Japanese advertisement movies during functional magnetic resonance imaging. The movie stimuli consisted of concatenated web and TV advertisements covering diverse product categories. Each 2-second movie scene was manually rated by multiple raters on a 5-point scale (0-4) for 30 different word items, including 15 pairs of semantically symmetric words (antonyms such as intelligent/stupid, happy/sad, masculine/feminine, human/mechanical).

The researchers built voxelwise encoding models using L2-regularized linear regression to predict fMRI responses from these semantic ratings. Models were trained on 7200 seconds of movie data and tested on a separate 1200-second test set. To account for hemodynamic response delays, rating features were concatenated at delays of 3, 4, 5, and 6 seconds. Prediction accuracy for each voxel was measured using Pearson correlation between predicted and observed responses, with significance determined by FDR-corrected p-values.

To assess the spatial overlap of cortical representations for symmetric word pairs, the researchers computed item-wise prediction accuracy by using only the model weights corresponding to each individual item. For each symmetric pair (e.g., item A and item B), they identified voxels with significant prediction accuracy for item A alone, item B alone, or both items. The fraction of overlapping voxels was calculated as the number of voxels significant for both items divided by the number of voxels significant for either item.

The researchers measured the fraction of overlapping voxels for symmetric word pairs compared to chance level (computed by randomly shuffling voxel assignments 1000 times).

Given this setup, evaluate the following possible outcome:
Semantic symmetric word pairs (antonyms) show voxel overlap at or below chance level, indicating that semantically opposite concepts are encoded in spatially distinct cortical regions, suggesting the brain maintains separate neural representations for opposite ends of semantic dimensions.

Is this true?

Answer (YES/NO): YES